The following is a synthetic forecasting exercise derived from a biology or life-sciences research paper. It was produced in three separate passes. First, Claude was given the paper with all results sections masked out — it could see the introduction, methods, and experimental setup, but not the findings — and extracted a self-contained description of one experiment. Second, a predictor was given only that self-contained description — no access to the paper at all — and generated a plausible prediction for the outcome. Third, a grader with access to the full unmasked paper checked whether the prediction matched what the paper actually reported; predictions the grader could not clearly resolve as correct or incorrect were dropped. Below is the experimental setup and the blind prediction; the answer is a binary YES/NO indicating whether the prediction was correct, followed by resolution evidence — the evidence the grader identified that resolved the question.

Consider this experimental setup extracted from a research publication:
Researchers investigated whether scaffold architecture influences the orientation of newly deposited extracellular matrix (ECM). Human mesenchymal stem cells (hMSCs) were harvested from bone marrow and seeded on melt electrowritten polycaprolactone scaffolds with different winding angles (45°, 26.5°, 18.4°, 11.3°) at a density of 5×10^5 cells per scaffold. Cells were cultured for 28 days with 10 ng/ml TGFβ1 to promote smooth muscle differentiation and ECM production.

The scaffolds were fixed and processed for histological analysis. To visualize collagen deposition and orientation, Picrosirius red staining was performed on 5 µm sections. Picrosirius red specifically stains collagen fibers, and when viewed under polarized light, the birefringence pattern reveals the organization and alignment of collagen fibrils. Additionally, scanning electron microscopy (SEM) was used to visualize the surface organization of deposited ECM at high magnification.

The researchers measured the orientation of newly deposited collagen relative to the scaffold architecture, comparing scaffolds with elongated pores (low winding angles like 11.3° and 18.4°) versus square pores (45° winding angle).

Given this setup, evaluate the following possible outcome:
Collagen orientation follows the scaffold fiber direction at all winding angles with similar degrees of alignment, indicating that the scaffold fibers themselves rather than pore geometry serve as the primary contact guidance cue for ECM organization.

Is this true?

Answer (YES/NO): NO